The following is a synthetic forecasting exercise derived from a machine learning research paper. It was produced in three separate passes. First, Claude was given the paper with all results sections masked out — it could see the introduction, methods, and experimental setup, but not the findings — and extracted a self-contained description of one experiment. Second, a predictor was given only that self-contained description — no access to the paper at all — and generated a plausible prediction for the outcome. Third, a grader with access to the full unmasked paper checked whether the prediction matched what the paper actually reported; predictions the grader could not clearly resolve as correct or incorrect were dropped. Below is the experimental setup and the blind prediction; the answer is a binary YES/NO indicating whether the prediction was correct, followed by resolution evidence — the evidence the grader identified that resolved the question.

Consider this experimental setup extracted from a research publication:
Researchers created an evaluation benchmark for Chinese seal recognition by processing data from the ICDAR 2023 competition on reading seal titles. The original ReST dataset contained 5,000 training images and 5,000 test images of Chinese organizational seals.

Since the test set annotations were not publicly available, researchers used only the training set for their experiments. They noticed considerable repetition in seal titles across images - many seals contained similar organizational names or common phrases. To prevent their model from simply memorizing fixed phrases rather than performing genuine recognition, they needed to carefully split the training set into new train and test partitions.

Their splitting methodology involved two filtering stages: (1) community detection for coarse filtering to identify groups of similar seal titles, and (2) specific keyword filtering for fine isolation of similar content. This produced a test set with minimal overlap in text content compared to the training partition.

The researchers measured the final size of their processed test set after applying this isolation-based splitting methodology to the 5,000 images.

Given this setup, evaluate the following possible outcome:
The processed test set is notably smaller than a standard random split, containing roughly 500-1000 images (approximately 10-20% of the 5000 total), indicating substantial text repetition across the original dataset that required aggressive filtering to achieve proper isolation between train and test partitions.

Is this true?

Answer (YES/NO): NO